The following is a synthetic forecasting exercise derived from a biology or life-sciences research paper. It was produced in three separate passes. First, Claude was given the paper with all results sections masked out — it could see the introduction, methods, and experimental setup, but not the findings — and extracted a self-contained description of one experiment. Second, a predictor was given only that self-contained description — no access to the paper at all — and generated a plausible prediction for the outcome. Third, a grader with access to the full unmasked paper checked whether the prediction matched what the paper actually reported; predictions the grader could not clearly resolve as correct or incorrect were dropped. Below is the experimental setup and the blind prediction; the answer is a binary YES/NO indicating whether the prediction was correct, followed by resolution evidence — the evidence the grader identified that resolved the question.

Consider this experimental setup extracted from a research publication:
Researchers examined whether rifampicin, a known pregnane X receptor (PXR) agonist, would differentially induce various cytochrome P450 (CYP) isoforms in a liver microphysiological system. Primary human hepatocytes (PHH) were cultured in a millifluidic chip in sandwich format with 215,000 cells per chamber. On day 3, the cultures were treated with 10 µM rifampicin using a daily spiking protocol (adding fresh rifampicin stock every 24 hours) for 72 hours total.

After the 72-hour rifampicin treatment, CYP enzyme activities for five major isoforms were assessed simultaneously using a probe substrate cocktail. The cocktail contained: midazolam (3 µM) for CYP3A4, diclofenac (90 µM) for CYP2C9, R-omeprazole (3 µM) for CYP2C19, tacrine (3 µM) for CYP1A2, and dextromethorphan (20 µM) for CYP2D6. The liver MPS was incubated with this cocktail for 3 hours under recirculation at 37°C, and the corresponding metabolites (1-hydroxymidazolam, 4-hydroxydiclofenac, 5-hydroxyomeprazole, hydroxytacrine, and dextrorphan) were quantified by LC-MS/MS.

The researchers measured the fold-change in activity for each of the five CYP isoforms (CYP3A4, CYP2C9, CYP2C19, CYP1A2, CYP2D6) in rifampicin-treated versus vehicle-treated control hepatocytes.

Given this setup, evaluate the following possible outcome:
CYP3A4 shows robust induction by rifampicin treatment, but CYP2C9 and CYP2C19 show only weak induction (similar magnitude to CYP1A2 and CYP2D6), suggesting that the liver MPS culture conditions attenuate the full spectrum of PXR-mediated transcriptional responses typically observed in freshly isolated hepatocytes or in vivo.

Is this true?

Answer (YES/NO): NO